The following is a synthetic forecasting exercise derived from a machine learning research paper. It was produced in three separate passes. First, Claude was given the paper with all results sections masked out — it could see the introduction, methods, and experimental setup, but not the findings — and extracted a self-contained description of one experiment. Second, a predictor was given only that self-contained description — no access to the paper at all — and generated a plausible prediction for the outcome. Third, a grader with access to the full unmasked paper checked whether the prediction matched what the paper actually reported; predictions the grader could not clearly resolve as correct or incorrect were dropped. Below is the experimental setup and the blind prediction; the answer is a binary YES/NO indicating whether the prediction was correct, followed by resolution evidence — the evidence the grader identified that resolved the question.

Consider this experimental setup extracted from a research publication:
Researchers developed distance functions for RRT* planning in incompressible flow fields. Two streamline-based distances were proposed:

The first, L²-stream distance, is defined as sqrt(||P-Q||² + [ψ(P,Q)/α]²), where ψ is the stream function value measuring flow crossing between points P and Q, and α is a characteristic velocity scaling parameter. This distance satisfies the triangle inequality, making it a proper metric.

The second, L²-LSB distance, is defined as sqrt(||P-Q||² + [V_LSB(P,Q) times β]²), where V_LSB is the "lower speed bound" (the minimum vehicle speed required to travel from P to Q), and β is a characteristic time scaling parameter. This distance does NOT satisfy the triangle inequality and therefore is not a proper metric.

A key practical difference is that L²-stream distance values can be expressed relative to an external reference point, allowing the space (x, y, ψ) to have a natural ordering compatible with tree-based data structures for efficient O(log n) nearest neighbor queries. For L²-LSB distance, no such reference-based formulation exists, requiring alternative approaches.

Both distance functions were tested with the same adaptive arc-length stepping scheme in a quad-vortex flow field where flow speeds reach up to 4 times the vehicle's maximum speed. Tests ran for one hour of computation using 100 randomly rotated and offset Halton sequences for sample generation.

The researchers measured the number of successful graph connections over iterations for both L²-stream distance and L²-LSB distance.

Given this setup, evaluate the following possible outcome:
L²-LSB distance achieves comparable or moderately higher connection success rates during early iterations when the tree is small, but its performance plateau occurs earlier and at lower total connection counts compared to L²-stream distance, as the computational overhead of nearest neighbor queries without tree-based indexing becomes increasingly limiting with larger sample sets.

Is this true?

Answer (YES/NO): NO